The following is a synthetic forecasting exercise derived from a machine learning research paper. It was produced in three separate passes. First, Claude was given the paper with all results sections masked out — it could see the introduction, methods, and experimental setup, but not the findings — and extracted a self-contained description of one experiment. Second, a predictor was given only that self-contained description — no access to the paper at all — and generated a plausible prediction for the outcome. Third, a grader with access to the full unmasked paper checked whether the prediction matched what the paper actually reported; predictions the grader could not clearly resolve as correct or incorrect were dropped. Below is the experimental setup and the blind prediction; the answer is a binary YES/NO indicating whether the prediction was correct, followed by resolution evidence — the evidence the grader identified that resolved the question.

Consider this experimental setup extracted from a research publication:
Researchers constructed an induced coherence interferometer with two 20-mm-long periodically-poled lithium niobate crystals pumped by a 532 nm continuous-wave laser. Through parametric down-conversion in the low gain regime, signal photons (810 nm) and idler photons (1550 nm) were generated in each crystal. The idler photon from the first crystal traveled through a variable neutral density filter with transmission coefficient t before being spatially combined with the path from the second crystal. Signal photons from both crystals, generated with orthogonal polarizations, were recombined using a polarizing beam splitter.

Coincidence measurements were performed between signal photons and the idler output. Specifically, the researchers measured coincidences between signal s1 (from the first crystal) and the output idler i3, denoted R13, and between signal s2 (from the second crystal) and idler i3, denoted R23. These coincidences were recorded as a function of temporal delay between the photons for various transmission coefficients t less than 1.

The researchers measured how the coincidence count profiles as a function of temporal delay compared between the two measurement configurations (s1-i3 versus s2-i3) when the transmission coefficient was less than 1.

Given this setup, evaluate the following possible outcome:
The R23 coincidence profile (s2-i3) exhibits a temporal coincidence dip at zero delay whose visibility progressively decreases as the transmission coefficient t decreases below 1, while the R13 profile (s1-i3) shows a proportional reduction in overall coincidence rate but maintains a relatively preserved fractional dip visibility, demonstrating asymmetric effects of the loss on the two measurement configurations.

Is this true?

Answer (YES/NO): NO